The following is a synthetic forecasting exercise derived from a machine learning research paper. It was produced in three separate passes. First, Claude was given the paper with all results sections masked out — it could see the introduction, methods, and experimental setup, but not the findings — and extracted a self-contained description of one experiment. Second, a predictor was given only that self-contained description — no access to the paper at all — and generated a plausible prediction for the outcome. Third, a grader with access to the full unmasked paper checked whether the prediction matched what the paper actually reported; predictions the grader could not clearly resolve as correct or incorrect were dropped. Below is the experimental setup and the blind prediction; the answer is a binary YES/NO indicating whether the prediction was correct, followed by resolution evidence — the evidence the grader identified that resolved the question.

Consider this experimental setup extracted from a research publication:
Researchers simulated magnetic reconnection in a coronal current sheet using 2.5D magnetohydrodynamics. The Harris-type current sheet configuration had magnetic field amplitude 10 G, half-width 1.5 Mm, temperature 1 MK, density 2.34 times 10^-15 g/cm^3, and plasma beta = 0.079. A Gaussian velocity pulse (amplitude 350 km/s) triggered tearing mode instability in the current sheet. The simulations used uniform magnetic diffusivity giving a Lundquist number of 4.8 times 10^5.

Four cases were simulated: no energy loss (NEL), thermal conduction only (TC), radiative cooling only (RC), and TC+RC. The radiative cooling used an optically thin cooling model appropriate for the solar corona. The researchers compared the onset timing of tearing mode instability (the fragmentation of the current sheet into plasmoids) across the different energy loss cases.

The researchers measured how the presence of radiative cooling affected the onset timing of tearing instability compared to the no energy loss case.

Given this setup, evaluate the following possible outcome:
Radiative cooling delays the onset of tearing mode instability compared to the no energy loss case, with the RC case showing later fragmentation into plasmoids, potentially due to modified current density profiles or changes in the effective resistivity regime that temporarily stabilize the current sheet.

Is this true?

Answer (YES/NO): YES